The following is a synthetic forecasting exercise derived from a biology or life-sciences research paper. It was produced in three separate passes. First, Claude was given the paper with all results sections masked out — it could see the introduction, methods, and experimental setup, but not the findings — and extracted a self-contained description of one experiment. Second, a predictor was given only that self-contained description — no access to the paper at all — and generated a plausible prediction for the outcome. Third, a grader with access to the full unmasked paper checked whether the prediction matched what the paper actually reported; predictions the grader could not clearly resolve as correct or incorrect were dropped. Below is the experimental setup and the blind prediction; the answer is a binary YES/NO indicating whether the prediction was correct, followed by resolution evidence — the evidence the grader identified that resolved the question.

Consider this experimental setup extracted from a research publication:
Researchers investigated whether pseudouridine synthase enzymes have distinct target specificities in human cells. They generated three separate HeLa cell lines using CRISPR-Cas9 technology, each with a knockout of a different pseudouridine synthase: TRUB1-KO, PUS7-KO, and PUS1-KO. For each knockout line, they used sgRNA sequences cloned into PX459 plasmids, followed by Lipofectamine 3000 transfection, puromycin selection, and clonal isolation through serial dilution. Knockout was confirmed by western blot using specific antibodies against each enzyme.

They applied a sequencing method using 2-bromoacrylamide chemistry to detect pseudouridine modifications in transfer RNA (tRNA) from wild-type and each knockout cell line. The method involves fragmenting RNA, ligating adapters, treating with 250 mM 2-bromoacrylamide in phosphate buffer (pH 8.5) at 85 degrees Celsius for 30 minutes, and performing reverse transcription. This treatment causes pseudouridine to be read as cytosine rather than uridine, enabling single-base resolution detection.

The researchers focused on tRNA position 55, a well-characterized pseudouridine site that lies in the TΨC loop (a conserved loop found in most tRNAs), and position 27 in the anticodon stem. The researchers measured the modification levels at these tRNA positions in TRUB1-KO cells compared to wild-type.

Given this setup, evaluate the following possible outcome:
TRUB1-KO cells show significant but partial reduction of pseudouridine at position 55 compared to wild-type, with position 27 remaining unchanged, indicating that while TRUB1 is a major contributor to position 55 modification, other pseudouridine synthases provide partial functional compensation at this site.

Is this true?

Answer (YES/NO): YES